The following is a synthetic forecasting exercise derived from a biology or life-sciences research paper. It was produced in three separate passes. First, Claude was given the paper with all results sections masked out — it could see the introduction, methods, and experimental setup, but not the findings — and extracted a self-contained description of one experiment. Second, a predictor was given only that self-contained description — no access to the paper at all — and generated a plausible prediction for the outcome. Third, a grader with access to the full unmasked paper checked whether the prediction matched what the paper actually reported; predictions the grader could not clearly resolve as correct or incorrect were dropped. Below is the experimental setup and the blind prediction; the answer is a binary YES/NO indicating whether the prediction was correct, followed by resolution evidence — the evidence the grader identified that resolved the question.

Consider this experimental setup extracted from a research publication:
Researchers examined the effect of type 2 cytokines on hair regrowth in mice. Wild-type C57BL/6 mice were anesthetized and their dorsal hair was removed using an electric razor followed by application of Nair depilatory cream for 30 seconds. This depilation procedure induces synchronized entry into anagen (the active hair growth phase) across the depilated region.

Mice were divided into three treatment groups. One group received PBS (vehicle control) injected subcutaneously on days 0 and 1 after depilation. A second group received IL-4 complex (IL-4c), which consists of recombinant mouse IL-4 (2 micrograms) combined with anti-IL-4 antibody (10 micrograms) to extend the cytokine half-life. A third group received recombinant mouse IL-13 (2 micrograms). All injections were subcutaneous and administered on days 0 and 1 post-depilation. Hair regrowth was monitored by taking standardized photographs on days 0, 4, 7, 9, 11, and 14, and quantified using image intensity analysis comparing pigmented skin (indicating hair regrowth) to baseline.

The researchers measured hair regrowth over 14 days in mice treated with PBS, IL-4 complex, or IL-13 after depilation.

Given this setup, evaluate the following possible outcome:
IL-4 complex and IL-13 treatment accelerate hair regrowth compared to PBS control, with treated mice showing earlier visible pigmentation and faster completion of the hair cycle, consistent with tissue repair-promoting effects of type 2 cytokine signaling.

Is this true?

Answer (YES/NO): NO